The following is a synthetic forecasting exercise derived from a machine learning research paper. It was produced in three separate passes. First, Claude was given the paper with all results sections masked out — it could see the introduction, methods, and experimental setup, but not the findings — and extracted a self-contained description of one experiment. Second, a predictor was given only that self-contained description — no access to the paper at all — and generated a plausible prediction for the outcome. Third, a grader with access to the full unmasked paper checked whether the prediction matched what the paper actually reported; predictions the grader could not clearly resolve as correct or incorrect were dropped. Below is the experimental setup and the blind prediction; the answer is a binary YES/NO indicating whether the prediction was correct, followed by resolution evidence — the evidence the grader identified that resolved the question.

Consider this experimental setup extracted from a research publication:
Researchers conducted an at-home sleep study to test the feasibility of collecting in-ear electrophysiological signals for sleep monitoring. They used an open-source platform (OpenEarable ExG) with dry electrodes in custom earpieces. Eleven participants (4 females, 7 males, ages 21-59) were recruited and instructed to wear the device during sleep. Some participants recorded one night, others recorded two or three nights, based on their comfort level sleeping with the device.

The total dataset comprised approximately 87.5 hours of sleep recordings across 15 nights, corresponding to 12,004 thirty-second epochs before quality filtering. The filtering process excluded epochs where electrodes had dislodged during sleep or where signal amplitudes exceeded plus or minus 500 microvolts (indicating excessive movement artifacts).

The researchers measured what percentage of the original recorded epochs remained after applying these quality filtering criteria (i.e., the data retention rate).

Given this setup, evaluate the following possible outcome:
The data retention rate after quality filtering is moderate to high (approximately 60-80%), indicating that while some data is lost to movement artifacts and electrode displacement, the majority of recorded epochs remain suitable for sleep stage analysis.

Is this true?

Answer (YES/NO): NO